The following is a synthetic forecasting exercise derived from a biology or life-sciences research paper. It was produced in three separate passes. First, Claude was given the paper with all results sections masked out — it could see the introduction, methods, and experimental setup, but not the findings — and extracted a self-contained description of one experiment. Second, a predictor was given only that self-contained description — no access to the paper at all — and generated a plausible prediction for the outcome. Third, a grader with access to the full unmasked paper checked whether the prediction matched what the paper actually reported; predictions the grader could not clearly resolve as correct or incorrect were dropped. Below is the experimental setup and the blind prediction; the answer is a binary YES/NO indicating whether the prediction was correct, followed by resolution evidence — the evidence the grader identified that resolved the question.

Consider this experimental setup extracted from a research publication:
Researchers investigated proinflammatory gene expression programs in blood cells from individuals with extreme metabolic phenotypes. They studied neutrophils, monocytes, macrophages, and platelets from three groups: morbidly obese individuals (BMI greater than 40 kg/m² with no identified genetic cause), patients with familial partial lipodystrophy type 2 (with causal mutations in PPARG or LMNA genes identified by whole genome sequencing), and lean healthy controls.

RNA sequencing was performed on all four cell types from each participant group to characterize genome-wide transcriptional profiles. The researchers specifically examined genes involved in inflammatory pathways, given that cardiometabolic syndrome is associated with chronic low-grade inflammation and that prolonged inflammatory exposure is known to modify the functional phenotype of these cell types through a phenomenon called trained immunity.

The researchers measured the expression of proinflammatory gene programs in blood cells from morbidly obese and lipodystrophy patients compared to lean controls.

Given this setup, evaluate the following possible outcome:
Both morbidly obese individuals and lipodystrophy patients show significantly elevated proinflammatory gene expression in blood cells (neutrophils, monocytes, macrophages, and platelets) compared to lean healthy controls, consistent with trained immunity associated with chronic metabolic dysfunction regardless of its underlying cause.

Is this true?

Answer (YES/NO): NO